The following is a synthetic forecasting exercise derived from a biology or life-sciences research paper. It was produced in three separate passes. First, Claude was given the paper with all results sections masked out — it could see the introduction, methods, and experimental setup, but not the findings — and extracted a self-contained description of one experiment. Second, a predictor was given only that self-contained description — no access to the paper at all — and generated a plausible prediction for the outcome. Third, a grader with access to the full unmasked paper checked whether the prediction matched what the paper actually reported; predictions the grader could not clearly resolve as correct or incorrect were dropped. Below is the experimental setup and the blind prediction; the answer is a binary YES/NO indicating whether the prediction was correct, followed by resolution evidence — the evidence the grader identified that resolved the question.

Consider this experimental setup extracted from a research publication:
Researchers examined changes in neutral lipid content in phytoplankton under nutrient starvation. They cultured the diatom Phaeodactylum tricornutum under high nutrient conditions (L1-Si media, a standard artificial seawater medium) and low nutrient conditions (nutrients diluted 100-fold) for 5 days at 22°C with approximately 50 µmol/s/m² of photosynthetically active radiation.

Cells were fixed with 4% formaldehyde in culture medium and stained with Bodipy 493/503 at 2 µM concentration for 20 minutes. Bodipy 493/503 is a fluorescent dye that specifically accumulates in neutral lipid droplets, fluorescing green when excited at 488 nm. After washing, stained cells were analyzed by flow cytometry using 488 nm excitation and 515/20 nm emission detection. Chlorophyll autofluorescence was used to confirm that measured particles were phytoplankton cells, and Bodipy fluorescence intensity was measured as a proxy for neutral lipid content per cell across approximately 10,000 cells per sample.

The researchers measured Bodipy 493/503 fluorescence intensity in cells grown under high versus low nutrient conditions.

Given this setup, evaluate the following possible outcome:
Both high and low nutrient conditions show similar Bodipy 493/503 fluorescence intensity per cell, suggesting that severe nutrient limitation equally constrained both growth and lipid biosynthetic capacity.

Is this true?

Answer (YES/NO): NO